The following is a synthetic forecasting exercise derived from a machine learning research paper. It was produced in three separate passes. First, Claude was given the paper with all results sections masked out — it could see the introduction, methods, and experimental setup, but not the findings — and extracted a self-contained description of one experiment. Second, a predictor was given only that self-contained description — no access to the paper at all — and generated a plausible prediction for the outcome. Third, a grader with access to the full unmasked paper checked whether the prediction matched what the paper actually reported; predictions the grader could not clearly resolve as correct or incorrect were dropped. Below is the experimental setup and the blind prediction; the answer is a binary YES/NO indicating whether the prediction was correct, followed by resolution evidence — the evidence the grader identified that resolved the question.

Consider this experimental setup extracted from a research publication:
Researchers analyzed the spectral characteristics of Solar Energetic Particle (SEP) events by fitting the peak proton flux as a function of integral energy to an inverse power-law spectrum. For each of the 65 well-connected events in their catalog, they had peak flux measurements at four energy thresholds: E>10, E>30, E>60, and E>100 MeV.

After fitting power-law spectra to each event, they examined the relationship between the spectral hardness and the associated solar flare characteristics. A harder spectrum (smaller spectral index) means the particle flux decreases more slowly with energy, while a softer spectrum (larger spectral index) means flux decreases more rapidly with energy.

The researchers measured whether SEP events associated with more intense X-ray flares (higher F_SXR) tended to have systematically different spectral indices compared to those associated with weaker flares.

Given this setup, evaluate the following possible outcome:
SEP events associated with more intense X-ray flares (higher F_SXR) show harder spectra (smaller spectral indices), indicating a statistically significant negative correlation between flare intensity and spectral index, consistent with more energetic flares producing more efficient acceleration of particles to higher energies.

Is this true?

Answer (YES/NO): NO